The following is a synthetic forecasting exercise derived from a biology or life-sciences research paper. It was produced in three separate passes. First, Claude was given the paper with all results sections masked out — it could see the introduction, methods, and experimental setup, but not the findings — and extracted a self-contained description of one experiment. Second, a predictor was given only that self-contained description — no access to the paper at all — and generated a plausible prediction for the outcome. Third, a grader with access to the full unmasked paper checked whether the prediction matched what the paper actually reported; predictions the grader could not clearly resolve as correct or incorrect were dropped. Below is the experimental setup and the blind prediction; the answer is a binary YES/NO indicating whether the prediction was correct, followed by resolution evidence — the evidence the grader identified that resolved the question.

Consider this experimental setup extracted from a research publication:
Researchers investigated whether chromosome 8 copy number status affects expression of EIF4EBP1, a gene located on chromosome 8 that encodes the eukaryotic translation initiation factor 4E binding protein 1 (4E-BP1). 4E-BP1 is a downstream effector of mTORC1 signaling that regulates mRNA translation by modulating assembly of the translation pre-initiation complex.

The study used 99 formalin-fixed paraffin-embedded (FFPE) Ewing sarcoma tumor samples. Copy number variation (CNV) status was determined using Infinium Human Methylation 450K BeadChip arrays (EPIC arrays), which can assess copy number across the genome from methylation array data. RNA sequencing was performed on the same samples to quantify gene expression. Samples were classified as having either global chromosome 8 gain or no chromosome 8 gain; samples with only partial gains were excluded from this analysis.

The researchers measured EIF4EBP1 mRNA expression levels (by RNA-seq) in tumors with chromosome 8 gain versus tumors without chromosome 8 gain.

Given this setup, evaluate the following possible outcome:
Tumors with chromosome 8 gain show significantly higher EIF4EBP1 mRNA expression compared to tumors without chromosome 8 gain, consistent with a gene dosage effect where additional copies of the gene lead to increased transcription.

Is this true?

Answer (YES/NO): YES